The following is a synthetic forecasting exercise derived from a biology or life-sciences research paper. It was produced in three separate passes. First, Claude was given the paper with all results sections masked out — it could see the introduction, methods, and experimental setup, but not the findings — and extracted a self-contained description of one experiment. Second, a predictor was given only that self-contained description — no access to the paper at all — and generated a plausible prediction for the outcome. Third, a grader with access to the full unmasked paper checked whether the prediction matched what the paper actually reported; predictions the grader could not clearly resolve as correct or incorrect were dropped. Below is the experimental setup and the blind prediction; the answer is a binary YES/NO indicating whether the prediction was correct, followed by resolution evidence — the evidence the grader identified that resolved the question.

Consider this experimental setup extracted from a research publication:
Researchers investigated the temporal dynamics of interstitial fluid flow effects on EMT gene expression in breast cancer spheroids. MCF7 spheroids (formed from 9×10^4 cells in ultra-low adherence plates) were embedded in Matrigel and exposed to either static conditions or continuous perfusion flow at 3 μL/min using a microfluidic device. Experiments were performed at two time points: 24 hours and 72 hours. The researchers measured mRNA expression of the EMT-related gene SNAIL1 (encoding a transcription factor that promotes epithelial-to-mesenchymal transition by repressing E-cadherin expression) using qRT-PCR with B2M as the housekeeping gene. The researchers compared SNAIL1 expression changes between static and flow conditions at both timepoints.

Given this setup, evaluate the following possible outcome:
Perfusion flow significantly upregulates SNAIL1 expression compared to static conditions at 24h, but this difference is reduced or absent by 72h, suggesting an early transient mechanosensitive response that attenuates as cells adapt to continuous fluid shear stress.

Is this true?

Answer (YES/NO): NO